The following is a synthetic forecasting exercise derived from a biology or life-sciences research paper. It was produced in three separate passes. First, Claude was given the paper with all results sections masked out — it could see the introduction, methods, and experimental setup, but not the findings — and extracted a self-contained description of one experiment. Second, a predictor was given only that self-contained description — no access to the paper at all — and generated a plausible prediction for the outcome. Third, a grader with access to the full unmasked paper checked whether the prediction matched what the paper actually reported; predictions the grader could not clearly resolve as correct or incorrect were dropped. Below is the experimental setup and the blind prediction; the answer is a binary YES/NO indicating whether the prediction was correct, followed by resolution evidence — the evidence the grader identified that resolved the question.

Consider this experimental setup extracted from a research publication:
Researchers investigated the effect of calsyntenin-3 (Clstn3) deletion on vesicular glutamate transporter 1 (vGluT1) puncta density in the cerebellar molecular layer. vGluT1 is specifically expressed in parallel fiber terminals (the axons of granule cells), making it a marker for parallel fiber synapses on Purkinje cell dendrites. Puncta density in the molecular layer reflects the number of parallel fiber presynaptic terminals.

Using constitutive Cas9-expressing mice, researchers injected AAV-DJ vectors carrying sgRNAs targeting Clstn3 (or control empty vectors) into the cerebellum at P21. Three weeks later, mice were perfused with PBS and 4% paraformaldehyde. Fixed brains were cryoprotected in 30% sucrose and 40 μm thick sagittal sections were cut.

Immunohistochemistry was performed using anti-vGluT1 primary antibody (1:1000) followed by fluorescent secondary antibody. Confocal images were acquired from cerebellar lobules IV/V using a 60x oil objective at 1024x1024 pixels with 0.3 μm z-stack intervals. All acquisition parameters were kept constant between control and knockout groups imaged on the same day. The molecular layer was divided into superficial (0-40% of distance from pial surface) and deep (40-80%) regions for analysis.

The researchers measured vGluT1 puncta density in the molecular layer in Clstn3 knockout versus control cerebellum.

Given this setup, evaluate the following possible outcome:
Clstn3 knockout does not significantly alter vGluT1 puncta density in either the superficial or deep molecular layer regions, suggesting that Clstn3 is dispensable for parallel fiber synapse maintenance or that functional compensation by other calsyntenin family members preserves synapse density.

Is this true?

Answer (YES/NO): NO